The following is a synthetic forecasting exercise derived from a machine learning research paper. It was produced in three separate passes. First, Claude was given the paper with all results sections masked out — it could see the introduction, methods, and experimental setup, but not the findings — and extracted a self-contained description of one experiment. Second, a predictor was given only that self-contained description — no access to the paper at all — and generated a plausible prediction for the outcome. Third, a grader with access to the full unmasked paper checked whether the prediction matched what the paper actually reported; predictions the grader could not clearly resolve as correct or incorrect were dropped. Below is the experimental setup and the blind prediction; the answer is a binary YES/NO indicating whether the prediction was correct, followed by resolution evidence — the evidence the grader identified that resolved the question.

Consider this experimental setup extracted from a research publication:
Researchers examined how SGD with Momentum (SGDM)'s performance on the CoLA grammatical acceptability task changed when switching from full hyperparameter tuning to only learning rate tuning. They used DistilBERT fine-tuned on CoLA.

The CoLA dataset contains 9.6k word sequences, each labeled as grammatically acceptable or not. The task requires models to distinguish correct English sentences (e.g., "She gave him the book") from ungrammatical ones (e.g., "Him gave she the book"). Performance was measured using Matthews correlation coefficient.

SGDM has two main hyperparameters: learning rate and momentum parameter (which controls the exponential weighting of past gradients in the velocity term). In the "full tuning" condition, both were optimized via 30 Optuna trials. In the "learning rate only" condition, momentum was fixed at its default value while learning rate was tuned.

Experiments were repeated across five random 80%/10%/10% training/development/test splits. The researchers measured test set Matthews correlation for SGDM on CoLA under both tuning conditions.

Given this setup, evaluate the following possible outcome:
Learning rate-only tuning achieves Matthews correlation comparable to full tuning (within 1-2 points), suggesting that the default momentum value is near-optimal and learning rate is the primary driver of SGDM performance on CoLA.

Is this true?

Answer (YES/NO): NO